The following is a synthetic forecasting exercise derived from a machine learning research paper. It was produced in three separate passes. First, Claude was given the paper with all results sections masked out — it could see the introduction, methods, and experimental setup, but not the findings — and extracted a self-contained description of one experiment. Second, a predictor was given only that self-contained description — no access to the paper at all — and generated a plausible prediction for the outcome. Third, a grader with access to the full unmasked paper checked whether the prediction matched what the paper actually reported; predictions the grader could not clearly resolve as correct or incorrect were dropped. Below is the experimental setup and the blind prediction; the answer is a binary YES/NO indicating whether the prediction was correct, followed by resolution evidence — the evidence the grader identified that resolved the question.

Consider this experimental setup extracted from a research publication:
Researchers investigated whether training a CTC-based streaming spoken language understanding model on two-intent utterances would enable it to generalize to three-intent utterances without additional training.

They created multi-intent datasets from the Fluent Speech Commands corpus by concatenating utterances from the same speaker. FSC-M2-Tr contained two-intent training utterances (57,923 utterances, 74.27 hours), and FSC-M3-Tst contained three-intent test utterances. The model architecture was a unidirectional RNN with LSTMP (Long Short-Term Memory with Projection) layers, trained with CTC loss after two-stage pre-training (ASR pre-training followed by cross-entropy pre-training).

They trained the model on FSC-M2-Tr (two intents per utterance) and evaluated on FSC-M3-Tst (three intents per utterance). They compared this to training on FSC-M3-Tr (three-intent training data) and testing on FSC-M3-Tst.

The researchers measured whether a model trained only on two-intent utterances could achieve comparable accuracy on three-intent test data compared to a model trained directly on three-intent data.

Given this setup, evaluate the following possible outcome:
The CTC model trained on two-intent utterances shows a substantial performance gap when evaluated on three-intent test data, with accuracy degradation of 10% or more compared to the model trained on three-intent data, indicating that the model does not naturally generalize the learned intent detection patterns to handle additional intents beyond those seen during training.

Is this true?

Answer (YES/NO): NO